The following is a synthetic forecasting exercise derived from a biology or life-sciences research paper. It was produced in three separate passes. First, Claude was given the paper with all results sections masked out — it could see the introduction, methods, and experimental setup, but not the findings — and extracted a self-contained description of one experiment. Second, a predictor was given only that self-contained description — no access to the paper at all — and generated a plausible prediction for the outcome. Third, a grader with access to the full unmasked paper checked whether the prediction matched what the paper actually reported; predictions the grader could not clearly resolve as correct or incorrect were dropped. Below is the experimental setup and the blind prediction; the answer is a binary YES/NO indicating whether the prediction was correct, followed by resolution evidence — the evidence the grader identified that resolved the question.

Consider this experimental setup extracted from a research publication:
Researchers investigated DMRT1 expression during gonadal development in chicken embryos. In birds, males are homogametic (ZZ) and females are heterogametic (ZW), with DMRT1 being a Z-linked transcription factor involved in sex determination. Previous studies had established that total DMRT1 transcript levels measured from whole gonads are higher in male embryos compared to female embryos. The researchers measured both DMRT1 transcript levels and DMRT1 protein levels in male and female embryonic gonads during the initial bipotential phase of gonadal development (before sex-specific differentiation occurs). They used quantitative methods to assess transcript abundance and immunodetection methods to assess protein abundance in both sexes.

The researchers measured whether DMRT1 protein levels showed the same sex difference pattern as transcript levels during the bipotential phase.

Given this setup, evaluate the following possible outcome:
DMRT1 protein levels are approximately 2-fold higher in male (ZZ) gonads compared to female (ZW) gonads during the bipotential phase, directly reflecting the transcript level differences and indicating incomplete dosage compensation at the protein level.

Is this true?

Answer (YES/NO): NO